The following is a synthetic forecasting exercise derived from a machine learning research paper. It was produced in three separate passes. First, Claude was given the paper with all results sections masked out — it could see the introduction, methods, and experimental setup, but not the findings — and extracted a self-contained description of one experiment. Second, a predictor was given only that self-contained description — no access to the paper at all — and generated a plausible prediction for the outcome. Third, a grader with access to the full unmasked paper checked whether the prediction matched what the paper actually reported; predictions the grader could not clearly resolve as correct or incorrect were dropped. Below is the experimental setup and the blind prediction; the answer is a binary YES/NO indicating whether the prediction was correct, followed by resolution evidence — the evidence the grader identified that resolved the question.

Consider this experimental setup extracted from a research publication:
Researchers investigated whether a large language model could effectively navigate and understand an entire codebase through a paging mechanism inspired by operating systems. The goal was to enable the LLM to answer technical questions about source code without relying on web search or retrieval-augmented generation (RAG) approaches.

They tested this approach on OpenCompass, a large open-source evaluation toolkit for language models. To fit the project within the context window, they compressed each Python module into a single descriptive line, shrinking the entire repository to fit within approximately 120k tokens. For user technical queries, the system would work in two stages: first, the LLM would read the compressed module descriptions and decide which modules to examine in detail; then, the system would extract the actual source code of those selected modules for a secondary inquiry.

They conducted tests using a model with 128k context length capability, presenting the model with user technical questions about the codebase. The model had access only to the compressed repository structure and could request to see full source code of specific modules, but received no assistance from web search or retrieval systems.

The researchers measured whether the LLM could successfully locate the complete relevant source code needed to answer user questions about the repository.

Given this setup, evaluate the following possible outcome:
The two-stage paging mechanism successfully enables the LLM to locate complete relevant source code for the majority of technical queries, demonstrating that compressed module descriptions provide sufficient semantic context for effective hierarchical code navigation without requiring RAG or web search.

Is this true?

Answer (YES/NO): NO